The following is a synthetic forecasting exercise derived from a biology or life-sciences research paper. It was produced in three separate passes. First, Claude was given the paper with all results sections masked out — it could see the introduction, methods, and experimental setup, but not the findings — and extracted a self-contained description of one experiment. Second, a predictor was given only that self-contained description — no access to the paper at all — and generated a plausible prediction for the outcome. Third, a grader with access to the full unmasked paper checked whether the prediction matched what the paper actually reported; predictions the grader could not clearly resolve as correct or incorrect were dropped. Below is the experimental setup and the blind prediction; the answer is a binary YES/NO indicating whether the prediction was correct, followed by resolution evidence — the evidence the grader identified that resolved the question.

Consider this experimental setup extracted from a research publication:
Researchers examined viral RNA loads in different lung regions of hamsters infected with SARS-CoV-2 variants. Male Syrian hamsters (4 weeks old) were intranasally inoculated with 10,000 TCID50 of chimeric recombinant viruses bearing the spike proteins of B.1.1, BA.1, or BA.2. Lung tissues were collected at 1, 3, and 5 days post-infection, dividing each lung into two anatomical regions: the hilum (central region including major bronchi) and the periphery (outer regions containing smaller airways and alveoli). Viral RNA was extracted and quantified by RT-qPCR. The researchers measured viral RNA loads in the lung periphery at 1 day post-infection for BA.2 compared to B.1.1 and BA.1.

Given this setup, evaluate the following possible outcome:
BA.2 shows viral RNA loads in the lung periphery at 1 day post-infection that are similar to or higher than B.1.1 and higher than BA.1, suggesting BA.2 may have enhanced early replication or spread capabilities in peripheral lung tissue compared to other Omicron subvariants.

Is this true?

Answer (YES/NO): YES